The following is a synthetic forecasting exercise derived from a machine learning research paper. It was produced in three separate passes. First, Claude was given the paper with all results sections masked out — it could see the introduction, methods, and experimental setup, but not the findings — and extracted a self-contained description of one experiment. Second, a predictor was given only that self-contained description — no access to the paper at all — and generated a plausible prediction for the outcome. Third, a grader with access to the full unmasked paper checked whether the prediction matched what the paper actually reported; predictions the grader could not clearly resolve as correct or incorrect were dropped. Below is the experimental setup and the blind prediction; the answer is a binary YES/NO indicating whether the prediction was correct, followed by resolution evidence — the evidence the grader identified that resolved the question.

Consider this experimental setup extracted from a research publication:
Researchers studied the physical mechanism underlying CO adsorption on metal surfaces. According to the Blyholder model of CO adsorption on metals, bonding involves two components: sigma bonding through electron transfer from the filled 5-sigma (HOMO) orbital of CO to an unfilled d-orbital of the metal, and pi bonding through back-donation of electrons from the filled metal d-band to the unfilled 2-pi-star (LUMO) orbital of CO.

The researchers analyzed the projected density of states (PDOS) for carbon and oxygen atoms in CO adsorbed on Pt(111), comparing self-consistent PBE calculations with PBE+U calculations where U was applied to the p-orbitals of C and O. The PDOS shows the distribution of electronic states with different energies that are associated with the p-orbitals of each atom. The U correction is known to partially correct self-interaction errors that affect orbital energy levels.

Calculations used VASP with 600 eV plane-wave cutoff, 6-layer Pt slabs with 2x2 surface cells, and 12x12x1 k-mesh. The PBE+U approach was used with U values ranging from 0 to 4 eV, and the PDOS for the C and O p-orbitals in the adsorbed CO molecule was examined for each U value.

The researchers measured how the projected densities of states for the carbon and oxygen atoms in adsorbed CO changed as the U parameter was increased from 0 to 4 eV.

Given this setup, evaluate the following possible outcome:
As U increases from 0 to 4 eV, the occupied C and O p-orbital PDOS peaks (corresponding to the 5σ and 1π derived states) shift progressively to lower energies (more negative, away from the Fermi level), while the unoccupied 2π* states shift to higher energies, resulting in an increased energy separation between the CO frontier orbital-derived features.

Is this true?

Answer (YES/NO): NO